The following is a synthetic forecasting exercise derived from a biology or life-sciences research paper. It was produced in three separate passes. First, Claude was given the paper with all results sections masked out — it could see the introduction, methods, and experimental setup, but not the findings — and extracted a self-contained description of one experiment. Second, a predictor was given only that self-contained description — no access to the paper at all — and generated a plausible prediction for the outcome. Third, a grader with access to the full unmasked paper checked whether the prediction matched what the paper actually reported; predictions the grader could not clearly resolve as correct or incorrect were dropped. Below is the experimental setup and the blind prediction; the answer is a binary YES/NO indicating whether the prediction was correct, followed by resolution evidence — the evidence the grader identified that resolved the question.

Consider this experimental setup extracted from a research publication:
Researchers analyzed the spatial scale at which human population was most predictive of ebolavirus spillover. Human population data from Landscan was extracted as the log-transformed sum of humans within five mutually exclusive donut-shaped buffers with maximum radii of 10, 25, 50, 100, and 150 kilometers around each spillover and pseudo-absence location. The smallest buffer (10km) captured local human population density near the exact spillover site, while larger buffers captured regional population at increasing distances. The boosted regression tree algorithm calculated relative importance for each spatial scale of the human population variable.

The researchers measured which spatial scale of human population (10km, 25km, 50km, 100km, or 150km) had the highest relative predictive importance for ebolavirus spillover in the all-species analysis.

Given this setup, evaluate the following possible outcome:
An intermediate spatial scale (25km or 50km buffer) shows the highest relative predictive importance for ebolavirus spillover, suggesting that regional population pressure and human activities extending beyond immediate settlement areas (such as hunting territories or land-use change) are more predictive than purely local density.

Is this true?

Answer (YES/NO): NO